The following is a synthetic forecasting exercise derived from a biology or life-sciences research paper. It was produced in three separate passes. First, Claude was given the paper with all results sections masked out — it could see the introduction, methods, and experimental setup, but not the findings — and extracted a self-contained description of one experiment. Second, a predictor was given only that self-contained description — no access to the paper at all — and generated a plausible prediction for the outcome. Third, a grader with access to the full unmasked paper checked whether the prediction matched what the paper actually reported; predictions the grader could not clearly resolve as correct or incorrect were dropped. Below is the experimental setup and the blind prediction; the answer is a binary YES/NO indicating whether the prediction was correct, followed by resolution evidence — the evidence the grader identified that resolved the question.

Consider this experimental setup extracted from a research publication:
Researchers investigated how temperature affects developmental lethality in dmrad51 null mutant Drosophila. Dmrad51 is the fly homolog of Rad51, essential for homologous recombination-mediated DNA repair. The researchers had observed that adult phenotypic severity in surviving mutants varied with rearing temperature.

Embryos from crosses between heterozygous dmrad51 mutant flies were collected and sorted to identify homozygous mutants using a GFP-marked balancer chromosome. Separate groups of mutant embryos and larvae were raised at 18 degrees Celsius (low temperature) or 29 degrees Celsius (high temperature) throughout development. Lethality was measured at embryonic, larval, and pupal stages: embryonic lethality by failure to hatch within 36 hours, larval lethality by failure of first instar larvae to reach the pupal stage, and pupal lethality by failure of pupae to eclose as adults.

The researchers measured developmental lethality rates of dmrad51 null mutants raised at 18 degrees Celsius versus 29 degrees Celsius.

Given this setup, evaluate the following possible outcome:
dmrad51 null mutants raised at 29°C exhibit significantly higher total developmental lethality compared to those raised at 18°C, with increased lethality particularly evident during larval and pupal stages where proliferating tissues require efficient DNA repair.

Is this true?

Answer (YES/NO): NO